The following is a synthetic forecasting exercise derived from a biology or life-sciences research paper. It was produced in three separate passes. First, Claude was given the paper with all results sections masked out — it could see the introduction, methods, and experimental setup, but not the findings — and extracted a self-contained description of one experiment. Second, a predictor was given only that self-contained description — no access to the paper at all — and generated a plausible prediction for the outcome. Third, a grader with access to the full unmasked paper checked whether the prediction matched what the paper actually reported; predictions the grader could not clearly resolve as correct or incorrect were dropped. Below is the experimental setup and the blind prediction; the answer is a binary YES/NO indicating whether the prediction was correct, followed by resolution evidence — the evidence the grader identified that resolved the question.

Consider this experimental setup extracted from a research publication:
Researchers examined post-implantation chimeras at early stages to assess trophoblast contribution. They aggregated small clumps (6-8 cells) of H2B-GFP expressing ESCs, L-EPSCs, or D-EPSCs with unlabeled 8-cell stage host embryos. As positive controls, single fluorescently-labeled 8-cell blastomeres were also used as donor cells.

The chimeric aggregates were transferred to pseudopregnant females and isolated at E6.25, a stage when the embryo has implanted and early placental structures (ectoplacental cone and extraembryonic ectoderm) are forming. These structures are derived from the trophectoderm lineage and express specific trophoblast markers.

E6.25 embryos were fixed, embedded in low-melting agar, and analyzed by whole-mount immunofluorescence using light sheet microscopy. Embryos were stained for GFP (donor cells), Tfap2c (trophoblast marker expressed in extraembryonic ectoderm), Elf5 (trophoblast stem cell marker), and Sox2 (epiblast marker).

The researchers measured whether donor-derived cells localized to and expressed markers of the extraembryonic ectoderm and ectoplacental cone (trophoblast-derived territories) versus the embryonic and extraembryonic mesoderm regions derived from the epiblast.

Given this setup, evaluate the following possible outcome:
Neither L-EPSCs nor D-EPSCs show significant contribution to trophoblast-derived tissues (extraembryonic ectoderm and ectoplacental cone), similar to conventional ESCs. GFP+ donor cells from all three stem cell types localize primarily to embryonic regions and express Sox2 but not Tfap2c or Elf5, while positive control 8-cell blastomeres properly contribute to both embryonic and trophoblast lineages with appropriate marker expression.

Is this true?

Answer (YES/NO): YES